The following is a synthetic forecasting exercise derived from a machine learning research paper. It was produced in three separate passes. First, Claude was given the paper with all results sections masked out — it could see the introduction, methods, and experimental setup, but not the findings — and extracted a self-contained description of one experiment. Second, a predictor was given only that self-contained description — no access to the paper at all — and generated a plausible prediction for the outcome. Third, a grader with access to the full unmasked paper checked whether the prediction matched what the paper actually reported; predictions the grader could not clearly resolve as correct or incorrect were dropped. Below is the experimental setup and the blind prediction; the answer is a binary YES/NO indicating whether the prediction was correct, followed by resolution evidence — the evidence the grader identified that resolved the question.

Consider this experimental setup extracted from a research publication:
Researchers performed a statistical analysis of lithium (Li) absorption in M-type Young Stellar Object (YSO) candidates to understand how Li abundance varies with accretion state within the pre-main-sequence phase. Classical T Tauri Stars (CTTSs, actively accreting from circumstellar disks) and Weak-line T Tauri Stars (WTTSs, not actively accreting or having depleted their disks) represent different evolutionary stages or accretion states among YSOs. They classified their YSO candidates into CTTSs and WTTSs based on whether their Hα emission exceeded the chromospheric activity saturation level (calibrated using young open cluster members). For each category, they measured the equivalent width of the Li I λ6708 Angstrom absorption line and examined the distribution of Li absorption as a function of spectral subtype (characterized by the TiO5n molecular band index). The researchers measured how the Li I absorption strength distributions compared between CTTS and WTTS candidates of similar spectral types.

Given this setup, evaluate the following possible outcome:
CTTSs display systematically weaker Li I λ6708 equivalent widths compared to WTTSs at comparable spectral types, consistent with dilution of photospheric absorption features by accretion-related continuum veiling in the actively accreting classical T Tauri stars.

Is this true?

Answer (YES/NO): NO